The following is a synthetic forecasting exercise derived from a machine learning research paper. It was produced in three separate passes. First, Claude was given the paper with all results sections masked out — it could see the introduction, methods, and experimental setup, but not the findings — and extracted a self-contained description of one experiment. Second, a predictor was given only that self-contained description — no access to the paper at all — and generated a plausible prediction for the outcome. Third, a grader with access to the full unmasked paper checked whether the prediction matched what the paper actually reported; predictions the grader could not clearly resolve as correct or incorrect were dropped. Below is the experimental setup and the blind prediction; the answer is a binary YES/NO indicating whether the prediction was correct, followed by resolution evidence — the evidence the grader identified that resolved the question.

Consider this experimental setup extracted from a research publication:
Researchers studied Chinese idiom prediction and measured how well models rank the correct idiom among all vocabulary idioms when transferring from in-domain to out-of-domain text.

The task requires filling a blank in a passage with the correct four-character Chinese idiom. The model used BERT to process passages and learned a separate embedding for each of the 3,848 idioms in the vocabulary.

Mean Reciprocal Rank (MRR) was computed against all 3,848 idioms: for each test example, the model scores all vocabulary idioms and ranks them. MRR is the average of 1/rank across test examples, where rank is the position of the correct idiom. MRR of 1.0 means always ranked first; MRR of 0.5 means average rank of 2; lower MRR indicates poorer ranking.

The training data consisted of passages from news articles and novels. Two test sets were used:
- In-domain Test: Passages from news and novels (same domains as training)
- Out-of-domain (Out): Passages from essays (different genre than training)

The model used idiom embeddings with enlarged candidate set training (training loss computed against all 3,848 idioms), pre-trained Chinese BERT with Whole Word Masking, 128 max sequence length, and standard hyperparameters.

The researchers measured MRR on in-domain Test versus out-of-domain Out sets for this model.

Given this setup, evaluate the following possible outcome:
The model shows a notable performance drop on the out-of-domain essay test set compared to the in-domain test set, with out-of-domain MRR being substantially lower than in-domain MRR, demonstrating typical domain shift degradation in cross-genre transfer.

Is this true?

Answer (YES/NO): YES